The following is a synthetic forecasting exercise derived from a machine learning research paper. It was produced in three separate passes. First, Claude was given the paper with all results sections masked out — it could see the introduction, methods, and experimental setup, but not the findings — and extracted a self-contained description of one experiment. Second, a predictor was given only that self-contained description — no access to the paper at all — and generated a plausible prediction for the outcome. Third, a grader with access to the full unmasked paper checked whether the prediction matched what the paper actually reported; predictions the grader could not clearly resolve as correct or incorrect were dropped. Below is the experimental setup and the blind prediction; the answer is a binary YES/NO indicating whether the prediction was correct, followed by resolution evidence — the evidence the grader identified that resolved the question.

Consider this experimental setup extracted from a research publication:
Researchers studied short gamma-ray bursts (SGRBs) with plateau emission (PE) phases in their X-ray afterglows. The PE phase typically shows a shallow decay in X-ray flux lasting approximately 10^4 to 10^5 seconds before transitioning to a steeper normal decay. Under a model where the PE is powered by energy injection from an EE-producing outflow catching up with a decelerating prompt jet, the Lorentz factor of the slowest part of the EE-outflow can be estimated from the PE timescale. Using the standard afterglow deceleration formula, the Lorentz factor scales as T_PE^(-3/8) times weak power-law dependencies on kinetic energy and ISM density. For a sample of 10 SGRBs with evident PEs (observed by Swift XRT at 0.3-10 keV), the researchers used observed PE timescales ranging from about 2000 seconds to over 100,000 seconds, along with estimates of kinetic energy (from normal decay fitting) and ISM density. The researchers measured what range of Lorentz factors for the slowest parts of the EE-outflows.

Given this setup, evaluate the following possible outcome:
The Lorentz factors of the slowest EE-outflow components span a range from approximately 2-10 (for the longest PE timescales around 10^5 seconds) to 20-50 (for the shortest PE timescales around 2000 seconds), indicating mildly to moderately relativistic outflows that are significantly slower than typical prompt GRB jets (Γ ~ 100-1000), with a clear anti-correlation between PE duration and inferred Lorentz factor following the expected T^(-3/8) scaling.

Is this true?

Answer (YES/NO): NO